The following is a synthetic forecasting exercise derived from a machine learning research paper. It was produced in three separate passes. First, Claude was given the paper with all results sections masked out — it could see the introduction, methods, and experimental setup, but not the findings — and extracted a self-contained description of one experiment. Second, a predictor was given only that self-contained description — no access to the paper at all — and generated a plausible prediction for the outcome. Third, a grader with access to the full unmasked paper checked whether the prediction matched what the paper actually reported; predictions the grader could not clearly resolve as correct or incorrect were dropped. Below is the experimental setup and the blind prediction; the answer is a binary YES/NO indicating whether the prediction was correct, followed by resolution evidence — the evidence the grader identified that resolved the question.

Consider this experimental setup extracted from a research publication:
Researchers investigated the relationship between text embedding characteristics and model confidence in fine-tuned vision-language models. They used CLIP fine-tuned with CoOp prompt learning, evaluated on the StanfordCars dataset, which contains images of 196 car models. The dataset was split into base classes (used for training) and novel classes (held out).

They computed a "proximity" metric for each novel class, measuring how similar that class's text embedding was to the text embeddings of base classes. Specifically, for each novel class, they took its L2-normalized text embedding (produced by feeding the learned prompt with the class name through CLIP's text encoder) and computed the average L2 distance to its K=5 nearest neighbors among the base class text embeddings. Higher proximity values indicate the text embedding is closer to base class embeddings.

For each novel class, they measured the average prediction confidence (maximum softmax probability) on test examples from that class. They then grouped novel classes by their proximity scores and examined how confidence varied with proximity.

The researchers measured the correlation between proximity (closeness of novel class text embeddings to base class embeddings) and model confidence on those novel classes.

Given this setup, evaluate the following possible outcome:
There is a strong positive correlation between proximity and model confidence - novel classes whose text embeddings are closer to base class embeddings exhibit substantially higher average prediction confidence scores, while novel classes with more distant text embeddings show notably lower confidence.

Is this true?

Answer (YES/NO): NO